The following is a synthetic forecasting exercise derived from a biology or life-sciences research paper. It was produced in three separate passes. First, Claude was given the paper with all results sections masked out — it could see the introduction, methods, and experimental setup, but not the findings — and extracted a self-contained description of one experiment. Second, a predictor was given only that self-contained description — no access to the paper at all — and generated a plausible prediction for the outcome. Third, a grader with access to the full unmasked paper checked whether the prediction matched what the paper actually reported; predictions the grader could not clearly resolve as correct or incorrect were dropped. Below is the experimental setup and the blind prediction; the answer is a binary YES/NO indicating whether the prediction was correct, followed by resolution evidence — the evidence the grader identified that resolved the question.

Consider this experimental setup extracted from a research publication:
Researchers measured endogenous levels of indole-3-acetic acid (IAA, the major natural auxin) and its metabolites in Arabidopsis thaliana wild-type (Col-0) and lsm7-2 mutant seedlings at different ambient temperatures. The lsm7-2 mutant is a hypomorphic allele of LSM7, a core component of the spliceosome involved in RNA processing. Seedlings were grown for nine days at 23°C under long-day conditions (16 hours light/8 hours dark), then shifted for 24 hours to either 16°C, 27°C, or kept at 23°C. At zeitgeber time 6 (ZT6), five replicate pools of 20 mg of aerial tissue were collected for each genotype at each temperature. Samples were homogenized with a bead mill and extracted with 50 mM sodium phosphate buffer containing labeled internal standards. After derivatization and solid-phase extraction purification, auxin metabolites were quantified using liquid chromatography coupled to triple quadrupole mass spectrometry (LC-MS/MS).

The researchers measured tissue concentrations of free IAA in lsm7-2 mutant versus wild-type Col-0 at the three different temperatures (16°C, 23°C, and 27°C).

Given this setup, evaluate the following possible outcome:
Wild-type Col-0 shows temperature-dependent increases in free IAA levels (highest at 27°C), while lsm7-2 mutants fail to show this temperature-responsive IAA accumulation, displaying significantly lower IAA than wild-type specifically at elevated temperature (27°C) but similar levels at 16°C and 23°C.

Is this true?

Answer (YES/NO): NO